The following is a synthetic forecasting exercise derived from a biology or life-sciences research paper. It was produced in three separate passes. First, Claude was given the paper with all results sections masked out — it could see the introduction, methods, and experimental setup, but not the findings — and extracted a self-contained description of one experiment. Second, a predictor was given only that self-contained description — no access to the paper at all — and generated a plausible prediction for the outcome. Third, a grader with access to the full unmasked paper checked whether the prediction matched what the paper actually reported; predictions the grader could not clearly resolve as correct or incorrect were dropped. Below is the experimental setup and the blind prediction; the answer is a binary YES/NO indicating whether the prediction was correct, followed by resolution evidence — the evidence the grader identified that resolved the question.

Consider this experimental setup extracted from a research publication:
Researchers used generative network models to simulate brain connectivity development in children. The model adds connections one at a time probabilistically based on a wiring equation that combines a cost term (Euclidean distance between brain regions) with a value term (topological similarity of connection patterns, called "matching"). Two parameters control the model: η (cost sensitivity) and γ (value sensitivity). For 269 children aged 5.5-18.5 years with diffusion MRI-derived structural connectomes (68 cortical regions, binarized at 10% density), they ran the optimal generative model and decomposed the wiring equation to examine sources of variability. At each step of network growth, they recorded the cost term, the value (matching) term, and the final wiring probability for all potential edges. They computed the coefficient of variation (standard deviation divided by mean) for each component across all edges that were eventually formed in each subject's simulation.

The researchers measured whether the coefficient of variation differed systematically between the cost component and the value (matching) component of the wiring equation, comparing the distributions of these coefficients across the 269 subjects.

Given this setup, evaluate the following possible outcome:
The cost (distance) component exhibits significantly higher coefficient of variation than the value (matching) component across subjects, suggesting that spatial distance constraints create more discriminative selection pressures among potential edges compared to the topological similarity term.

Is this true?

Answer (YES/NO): NO